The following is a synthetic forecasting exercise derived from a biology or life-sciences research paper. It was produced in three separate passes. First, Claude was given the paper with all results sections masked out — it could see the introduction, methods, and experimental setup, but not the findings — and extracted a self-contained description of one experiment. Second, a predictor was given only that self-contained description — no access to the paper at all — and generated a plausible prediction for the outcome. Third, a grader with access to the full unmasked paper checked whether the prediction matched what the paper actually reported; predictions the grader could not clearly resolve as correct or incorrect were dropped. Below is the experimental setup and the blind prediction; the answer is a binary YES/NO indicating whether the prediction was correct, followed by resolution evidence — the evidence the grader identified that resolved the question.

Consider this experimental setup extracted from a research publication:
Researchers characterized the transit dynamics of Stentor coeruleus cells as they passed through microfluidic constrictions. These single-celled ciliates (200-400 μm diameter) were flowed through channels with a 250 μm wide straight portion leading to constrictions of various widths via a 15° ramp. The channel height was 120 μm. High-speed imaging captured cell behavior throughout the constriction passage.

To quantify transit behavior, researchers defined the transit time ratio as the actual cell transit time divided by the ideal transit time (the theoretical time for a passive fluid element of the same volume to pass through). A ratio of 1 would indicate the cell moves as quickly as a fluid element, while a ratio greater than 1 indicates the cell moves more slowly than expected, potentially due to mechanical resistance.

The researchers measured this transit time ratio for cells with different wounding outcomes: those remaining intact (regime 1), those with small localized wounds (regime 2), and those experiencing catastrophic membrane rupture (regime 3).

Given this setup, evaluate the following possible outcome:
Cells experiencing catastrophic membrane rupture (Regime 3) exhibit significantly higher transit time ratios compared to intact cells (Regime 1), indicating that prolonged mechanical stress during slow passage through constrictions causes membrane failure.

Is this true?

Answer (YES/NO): YES